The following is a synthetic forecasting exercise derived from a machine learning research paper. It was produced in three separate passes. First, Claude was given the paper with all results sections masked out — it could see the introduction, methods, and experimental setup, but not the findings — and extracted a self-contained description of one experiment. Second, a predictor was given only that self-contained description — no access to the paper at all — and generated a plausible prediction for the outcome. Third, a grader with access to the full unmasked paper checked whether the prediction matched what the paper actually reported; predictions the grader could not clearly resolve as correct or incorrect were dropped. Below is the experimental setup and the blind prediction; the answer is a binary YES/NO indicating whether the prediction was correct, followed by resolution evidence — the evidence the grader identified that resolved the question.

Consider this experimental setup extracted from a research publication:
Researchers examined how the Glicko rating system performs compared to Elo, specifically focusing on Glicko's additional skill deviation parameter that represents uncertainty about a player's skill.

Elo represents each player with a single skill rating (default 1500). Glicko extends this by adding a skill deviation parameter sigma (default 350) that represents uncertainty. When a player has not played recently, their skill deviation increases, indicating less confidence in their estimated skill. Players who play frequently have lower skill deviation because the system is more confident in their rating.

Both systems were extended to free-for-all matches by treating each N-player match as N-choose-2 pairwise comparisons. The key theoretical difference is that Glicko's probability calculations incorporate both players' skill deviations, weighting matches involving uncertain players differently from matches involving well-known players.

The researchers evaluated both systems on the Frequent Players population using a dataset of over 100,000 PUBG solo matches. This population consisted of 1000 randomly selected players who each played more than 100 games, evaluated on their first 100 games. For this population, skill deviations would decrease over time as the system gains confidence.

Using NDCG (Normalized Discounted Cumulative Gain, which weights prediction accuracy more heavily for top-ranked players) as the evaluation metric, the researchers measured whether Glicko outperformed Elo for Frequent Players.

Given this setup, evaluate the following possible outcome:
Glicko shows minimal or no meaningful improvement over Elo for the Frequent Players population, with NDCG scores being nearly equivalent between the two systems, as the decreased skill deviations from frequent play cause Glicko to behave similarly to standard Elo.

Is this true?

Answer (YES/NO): NO